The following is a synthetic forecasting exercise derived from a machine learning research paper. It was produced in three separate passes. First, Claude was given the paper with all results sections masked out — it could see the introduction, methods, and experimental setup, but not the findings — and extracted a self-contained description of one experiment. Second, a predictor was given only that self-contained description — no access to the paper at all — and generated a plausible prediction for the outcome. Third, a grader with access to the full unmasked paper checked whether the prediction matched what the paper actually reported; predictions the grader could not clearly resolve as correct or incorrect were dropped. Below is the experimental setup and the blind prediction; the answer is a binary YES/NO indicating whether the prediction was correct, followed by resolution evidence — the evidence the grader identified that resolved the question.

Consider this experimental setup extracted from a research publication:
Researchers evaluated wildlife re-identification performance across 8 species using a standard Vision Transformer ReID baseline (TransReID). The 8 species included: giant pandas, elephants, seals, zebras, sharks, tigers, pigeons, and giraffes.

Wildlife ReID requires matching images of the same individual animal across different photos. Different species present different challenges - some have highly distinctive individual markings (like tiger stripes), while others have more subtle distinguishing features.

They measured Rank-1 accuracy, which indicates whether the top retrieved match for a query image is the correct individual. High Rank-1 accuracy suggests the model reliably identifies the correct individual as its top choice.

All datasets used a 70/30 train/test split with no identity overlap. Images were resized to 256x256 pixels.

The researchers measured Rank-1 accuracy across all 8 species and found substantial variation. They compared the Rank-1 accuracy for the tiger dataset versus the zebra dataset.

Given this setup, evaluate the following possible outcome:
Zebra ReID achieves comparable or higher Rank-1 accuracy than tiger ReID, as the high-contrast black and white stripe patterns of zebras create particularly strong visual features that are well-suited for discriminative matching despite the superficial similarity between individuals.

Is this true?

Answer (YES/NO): NO